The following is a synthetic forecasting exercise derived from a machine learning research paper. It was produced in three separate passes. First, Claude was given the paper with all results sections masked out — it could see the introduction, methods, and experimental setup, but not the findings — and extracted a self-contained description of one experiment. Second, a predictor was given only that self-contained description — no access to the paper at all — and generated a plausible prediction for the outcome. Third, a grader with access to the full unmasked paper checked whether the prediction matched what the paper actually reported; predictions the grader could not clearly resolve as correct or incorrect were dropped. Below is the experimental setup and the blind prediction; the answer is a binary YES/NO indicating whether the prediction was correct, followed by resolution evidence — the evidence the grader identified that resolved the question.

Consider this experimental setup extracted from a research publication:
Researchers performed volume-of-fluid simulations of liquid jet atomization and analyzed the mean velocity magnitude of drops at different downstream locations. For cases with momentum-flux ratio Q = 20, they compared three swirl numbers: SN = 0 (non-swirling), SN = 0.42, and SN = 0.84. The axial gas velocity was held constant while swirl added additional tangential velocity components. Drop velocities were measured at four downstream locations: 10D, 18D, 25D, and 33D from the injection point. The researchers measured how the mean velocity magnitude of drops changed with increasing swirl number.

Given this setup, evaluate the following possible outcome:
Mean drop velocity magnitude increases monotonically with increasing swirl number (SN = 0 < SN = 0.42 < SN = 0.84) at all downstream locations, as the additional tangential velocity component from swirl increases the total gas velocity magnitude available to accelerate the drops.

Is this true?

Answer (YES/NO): NO